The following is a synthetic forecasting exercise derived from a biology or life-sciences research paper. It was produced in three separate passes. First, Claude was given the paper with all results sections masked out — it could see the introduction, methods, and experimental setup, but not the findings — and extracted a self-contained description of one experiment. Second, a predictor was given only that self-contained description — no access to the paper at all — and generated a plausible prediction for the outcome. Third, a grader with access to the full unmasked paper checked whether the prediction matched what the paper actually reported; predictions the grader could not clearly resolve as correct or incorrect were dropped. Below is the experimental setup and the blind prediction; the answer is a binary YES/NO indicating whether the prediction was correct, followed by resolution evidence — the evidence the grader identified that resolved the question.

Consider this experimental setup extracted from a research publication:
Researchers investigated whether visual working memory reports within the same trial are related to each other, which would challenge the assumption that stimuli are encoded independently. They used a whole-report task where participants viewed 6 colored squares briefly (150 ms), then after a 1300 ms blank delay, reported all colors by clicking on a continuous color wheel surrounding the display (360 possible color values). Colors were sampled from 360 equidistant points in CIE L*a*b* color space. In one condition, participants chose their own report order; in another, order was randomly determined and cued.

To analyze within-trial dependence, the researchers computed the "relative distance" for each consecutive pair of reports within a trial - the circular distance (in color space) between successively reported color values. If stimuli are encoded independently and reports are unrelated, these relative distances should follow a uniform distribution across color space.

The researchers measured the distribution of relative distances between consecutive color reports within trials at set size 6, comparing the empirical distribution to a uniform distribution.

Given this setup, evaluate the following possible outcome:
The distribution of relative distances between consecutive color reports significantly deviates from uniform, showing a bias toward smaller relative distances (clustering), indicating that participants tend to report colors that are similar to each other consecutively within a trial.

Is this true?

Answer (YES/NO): YES